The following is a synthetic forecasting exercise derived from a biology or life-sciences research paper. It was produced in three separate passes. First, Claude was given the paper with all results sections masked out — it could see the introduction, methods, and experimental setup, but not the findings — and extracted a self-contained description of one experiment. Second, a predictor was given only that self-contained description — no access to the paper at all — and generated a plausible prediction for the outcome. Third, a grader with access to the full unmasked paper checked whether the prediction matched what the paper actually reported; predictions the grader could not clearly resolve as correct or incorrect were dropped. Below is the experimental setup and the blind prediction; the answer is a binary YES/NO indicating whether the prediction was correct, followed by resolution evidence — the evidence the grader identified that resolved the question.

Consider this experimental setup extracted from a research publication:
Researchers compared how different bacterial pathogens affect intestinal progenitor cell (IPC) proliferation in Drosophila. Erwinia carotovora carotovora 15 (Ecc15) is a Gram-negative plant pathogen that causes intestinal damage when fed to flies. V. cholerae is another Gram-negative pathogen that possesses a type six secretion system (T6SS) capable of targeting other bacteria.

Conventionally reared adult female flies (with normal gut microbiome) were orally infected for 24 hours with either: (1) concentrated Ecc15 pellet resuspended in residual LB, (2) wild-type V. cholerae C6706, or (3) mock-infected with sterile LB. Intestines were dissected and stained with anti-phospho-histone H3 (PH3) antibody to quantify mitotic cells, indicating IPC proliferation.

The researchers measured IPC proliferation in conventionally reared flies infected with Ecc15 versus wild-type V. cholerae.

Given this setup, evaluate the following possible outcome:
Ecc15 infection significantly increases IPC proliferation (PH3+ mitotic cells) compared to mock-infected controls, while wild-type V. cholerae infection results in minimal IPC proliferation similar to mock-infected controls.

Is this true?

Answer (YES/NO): YES